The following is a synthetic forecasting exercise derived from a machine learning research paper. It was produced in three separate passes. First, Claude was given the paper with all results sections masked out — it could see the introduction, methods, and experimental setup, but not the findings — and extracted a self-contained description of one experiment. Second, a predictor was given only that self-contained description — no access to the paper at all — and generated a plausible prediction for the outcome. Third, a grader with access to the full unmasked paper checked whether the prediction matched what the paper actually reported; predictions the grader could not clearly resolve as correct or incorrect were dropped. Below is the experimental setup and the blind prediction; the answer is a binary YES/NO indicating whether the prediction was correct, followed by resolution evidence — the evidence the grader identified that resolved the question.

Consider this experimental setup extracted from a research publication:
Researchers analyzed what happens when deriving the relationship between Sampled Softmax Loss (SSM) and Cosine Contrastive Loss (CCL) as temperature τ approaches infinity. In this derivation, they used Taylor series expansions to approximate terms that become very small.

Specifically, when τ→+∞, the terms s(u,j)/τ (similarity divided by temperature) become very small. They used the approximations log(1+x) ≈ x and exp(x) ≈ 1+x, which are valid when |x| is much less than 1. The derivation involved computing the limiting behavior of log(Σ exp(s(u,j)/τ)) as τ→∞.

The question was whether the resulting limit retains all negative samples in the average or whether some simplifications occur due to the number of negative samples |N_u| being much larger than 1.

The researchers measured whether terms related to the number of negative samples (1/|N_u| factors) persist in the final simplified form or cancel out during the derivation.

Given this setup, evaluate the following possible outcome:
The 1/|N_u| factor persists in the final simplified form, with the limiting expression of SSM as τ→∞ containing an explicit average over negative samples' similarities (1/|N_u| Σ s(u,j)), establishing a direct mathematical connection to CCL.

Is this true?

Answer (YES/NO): YES